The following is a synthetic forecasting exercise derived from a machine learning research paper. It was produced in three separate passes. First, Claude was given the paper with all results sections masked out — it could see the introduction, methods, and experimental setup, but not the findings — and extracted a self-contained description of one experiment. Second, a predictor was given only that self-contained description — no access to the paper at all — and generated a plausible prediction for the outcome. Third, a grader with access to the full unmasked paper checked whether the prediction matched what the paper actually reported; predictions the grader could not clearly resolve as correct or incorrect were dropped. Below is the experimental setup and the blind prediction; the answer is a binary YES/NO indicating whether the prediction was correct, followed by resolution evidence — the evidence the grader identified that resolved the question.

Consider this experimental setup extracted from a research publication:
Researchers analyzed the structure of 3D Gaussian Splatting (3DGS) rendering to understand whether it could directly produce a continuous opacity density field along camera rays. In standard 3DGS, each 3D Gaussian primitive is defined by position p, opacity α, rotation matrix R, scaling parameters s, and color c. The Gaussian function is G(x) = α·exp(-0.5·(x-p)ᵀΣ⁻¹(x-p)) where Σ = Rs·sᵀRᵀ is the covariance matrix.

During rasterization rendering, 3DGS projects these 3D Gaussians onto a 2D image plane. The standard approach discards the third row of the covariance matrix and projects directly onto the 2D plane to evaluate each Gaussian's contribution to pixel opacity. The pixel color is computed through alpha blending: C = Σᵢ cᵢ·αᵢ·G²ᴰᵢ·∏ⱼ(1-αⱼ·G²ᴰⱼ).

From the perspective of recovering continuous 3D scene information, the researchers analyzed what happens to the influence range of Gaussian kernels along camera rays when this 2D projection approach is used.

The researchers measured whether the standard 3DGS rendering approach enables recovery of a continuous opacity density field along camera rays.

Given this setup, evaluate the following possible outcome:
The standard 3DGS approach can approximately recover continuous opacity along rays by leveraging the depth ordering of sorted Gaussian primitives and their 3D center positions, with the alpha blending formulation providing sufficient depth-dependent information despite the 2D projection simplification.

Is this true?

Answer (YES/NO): NO